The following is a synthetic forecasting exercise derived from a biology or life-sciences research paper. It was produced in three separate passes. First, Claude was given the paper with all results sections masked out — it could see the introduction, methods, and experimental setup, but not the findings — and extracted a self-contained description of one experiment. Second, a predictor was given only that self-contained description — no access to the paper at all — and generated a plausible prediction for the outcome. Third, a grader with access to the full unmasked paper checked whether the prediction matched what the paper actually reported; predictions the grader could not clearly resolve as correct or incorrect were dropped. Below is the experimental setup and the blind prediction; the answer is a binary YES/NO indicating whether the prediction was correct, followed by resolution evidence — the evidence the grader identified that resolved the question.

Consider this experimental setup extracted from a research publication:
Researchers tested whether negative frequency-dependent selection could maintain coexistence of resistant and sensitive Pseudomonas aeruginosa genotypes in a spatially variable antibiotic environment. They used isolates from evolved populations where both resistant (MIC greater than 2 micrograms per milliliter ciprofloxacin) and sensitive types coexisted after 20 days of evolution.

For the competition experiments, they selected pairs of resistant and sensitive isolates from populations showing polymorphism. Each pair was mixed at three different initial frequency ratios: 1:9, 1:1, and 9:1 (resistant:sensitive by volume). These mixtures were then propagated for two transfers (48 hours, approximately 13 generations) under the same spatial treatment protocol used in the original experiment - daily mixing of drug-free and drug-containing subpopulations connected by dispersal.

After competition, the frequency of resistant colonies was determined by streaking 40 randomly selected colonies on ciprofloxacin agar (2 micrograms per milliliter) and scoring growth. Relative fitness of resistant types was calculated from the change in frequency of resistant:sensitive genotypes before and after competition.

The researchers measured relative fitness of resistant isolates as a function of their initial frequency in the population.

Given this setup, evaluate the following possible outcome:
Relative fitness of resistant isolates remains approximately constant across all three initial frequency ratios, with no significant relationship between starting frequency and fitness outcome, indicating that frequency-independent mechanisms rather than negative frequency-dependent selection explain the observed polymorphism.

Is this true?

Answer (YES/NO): NO